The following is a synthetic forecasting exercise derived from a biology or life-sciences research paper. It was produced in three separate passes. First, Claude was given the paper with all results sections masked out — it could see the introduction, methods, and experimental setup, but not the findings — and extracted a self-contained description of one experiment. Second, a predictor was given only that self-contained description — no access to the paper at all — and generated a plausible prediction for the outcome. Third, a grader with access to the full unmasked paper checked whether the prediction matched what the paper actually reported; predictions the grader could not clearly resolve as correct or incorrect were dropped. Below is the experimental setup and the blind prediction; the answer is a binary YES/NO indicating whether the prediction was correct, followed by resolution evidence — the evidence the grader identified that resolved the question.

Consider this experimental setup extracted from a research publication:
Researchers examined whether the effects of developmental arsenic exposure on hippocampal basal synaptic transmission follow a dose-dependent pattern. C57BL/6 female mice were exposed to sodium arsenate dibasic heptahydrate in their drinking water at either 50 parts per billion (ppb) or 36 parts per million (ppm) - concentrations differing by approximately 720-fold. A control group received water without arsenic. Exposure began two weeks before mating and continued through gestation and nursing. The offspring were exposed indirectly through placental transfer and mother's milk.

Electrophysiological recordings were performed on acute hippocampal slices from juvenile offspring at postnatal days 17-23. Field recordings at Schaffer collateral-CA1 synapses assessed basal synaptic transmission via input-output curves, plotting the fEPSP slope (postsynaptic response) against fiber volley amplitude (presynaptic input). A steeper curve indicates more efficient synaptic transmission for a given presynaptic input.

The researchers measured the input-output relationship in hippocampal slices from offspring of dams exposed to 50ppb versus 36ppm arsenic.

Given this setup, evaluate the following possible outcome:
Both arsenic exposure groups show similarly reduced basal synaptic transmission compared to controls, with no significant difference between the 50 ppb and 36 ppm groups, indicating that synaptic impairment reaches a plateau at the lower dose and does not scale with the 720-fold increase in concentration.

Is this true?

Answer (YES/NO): YES